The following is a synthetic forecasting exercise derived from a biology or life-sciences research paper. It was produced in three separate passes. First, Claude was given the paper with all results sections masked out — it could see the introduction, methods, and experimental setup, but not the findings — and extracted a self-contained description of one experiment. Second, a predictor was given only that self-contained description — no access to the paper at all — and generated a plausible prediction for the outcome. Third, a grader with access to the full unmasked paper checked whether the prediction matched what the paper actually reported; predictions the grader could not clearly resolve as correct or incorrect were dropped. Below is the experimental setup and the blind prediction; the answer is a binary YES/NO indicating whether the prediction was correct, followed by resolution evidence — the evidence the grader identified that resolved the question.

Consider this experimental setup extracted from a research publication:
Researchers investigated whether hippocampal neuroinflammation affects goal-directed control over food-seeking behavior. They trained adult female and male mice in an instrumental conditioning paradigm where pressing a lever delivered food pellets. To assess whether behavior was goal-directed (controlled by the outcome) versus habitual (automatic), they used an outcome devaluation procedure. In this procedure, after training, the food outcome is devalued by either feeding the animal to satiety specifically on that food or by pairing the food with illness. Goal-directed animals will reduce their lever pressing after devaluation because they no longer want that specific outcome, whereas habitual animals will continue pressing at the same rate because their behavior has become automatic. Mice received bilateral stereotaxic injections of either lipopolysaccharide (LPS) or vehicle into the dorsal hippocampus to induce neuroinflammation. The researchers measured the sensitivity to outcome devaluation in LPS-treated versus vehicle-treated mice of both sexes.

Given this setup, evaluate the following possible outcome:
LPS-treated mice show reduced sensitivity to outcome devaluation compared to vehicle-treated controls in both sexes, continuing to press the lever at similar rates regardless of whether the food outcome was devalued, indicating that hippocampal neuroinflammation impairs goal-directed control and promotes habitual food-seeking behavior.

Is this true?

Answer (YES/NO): NO